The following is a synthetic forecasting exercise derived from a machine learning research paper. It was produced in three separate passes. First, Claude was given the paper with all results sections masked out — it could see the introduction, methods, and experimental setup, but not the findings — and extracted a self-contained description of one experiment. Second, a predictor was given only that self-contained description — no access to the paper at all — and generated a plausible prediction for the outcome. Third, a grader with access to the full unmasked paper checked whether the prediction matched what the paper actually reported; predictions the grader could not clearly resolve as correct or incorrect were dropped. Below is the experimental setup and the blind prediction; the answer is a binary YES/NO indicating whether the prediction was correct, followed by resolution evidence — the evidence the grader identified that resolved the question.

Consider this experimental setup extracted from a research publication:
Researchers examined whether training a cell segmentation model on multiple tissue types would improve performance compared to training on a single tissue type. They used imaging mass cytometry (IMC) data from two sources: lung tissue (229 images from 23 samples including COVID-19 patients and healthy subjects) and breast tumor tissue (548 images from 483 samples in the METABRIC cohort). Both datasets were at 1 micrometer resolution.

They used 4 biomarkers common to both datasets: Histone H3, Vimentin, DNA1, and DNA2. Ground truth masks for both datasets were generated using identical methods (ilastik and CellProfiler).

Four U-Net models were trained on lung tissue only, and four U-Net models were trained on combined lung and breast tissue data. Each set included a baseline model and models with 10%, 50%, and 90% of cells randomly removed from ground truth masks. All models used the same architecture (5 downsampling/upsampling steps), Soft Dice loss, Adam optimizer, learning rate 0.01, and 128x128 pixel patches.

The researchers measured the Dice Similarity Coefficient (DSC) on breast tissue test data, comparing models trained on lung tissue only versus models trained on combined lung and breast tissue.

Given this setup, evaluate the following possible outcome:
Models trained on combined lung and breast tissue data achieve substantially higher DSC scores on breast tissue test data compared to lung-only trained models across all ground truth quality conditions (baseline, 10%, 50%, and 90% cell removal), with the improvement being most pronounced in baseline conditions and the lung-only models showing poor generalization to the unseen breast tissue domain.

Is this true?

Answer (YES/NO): NO